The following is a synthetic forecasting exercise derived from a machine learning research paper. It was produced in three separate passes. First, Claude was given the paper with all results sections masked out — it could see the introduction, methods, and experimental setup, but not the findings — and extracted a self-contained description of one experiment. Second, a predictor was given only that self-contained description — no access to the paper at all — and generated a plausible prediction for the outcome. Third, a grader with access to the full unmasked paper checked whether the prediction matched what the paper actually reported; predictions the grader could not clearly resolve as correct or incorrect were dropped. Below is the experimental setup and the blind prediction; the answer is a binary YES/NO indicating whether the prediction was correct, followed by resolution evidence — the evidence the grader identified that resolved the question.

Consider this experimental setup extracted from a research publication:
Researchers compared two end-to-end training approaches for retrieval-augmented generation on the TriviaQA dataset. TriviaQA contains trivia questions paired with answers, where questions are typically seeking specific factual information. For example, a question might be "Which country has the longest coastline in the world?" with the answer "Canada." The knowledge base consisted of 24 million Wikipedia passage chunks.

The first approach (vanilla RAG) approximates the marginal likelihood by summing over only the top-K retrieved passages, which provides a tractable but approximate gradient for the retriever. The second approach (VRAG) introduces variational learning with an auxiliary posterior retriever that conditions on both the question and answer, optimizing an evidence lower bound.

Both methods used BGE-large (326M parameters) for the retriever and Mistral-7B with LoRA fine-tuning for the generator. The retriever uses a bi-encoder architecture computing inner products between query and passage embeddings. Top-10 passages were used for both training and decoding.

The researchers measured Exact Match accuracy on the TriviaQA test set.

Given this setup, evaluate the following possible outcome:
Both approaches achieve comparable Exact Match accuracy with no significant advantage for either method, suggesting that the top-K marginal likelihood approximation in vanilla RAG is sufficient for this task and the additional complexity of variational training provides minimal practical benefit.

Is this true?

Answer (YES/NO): NO